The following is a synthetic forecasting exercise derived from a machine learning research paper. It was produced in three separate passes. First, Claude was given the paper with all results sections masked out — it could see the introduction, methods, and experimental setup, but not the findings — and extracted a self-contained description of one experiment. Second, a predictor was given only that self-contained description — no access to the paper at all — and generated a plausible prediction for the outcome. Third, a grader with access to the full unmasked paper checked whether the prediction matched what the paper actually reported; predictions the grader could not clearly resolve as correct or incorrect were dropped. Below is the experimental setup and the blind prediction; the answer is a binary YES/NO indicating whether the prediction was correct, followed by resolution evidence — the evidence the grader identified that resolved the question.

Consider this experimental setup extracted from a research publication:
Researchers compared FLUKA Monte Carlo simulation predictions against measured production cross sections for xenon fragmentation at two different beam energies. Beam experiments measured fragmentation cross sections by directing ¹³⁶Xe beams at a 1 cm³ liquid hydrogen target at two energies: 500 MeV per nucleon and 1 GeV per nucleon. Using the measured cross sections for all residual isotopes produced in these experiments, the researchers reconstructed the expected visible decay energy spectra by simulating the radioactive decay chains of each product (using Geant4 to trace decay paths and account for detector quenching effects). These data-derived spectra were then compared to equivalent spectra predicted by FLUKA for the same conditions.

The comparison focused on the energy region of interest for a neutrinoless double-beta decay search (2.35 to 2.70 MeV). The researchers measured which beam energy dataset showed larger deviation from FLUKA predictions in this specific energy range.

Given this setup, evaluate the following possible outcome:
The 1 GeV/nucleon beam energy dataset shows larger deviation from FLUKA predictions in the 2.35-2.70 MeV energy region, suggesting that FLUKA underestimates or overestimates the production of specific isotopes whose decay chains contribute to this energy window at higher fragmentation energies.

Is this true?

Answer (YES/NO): NO